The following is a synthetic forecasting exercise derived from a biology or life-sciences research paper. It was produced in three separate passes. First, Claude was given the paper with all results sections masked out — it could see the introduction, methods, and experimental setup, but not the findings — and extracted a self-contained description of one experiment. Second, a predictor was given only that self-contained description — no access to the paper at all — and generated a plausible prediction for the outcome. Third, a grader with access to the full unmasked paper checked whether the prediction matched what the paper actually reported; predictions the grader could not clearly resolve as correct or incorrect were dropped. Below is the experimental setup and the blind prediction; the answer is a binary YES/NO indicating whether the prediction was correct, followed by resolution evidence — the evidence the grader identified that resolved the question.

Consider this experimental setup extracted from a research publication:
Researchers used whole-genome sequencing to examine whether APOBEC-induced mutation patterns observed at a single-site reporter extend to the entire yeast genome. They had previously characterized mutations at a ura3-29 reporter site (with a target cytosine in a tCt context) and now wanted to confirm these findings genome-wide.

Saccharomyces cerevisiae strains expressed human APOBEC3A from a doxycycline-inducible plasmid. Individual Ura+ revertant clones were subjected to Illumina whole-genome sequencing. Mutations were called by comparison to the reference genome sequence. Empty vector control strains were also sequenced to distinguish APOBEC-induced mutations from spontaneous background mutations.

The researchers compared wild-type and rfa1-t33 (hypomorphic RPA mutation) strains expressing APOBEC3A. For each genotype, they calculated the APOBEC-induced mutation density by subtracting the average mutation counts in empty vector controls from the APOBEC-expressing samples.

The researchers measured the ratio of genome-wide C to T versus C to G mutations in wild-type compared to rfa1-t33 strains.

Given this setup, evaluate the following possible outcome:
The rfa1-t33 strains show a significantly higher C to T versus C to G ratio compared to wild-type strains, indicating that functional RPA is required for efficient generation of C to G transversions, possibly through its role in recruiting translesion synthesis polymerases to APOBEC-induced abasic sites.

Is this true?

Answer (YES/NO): NO